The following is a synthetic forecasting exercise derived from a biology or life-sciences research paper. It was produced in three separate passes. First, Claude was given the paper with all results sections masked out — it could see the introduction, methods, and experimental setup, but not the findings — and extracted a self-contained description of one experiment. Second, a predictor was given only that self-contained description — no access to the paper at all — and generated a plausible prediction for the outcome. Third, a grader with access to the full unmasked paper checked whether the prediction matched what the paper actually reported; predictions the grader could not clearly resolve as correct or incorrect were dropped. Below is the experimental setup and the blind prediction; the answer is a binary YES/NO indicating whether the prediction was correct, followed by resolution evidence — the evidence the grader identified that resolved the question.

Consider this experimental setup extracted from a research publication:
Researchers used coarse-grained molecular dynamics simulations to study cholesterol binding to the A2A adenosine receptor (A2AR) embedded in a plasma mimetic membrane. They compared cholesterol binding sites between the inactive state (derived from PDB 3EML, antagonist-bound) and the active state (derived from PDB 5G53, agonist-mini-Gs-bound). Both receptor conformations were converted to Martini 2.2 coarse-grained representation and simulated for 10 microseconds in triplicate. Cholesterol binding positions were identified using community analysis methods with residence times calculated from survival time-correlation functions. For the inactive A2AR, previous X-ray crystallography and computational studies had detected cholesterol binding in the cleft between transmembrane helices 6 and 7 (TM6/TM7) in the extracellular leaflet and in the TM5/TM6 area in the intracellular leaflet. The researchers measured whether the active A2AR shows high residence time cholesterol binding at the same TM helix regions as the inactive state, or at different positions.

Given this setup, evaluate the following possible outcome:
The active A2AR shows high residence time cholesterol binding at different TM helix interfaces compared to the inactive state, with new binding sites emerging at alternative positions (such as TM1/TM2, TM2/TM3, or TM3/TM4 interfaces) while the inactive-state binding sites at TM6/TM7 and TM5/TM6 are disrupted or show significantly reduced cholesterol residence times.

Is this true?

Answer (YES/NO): YES